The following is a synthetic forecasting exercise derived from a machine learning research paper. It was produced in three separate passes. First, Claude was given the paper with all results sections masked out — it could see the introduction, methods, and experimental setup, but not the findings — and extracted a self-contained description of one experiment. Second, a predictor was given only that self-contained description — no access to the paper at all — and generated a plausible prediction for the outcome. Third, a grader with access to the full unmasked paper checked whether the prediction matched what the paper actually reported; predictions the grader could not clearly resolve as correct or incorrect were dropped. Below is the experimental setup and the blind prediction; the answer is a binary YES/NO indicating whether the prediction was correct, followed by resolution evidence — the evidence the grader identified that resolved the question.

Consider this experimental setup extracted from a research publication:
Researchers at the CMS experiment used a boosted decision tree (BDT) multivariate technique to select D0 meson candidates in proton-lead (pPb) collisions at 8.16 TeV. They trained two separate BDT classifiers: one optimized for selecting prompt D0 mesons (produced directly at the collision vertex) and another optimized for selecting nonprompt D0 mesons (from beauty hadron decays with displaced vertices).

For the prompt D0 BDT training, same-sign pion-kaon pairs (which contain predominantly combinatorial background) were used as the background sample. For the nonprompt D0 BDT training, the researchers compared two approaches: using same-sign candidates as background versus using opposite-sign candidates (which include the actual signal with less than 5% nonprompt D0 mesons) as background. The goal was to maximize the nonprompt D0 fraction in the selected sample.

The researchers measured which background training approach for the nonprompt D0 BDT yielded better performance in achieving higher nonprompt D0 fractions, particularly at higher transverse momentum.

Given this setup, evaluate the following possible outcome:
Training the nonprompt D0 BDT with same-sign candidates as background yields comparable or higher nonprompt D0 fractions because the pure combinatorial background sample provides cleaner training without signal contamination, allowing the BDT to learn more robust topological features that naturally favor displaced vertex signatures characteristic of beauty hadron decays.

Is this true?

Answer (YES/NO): NO